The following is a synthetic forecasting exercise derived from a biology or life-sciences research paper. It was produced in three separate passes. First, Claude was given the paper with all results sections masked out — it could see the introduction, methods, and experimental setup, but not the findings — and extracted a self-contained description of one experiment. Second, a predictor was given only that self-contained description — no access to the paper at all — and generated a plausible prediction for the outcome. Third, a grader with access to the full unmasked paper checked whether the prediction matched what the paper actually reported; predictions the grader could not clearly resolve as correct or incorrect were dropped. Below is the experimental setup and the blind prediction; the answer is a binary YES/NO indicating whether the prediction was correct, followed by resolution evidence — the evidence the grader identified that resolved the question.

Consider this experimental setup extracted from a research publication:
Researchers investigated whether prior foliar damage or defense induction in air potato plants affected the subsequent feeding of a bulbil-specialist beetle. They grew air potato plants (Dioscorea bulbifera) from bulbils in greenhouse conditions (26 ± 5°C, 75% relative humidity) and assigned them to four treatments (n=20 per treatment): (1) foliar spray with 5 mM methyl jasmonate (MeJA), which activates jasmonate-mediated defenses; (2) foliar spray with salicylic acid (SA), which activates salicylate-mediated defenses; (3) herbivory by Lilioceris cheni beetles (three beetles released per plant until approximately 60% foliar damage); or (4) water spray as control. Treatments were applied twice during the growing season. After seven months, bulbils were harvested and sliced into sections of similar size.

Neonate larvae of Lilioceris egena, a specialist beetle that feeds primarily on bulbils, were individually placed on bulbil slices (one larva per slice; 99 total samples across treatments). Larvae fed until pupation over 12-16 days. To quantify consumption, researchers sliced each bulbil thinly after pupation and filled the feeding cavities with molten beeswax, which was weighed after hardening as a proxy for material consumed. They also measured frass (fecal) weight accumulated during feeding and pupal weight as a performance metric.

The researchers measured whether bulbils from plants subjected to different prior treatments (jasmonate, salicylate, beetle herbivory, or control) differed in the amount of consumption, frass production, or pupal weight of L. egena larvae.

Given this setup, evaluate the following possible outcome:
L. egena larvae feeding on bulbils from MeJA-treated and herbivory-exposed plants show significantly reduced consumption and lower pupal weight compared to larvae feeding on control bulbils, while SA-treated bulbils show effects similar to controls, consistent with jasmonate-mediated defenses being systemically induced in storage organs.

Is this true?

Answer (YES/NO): NO